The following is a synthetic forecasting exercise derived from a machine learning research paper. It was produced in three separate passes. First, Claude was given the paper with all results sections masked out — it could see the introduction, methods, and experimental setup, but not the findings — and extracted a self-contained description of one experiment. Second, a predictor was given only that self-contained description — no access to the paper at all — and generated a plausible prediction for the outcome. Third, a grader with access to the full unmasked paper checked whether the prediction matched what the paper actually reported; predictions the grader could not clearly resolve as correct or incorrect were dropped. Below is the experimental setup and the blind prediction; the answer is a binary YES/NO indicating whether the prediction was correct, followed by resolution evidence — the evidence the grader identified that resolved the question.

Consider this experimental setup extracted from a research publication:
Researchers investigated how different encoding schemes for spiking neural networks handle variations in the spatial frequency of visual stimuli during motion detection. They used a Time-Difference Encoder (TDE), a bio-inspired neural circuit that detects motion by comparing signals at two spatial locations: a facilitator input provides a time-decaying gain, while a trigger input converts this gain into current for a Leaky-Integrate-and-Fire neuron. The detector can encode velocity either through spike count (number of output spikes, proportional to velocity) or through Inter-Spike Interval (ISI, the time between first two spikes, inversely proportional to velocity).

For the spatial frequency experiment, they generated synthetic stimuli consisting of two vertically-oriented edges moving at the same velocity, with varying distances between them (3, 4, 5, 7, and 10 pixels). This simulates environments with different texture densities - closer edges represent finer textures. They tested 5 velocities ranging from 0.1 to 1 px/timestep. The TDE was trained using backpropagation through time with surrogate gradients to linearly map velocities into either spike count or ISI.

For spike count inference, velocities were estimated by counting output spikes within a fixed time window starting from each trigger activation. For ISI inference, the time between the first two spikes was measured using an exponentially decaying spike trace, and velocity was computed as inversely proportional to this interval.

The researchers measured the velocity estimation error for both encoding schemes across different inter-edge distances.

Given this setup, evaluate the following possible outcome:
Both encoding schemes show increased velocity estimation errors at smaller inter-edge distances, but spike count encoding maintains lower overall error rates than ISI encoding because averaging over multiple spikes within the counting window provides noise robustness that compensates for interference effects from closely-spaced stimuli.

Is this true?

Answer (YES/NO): NO